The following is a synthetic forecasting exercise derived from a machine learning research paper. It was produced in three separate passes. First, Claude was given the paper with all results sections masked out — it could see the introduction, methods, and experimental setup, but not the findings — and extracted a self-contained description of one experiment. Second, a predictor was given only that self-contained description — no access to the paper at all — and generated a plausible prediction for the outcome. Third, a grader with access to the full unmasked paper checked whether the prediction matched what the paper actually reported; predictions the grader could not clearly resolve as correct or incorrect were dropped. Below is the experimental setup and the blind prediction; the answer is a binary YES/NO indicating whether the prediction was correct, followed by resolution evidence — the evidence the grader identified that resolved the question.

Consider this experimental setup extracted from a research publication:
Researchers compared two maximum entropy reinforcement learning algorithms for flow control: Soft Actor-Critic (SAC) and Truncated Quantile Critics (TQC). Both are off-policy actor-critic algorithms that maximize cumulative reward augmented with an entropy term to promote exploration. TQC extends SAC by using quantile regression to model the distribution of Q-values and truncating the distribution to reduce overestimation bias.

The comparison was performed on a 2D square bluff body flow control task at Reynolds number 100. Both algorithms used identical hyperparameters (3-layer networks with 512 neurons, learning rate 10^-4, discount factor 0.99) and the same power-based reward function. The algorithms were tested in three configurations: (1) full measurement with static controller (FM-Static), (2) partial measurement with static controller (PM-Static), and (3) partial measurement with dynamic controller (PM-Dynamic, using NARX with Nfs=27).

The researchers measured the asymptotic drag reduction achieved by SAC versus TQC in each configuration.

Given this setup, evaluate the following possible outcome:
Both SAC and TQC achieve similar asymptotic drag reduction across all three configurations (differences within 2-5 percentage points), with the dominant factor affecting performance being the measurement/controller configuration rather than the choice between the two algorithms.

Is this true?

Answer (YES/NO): NO